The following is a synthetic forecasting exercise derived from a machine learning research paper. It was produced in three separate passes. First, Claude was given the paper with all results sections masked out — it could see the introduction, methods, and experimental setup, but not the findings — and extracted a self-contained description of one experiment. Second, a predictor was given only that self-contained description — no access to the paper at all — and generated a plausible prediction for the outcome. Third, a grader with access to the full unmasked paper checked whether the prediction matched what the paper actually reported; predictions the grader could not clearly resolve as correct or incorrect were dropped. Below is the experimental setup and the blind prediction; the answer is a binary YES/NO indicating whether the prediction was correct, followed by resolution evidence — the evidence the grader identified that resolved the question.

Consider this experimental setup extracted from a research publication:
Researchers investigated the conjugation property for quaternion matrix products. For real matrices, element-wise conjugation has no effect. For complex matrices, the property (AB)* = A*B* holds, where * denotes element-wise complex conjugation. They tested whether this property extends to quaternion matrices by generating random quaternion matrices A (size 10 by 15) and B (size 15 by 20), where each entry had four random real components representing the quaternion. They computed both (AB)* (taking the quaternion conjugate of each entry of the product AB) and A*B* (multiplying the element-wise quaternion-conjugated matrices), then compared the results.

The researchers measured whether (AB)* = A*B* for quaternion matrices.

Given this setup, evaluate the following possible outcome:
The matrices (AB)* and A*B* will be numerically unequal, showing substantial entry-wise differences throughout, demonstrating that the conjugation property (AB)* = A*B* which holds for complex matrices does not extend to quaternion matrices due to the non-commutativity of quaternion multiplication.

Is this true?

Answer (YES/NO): YES